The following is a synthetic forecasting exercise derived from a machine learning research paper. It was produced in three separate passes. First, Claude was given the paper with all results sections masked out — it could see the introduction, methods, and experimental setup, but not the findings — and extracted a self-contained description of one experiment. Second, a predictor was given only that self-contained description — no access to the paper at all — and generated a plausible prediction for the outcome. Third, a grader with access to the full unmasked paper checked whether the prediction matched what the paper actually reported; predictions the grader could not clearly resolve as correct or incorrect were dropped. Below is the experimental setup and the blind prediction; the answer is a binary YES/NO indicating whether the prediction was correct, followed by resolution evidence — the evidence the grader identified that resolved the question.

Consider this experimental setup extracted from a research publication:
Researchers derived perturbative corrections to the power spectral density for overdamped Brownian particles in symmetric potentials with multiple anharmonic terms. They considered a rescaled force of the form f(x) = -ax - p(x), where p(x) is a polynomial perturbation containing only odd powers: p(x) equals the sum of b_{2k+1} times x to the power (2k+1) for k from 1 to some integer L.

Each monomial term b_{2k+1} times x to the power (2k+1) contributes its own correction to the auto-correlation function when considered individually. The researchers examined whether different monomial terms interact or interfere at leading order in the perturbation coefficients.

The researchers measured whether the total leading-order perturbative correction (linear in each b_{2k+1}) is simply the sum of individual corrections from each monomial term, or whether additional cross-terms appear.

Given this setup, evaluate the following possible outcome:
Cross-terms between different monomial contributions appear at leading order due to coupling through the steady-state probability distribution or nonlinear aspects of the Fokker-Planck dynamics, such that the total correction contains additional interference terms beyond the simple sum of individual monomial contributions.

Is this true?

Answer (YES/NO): NO